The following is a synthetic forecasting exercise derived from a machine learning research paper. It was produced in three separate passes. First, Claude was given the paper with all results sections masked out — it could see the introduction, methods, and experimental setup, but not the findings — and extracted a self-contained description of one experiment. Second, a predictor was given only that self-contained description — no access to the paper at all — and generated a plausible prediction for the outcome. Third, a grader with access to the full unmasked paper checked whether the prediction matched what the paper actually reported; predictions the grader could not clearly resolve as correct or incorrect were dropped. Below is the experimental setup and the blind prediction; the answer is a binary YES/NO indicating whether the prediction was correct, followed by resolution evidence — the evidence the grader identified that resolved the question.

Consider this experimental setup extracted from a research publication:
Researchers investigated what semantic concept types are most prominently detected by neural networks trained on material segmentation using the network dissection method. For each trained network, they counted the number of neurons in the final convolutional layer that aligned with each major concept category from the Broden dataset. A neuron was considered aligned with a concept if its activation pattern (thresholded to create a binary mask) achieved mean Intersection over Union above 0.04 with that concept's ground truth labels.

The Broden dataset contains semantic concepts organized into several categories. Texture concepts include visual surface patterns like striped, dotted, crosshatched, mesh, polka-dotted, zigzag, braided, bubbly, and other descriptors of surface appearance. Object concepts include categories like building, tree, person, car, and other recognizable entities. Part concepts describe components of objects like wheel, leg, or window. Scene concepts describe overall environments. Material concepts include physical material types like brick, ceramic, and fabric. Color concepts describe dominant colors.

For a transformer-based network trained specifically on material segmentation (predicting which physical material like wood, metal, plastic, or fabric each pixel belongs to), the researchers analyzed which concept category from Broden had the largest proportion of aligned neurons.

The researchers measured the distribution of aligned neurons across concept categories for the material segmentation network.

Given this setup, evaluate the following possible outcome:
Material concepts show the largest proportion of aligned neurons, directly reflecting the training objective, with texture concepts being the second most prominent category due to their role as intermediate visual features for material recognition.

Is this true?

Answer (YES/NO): NO